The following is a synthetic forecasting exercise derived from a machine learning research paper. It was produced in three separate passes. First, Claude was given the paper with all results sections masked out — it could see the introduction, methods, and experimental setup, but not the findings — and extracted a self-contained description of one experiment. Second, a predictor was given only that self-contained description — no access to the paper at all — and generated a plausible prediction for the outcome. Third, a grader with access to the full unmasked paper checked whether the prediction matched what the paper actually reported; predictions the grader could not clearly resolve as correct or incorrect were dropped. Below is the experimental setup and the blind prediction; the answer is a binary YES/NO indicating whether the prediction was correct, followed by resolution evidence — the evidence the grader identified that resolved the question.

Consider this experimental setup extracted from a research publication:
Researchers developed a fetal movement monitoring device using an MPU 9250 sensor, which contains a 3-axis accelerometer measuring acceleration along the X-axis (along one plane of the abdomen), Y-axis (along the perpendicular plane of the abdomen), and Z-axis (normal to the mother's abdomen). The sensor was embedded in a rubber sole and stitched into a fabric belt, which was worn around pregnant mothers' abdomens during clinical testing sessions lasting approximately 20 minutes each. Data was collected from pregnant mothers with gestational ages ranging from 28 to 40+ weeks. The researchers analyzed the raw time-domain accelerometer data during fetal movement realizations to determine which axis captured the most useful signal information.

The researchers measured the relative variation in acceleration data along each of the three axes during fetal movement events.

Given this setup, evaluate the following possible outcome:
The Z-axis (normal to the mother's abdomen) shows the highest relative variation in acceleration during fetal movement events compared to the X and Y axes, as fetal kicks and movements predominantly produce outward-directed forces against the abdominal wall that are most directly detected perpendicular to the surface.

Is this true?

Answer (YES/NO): YES